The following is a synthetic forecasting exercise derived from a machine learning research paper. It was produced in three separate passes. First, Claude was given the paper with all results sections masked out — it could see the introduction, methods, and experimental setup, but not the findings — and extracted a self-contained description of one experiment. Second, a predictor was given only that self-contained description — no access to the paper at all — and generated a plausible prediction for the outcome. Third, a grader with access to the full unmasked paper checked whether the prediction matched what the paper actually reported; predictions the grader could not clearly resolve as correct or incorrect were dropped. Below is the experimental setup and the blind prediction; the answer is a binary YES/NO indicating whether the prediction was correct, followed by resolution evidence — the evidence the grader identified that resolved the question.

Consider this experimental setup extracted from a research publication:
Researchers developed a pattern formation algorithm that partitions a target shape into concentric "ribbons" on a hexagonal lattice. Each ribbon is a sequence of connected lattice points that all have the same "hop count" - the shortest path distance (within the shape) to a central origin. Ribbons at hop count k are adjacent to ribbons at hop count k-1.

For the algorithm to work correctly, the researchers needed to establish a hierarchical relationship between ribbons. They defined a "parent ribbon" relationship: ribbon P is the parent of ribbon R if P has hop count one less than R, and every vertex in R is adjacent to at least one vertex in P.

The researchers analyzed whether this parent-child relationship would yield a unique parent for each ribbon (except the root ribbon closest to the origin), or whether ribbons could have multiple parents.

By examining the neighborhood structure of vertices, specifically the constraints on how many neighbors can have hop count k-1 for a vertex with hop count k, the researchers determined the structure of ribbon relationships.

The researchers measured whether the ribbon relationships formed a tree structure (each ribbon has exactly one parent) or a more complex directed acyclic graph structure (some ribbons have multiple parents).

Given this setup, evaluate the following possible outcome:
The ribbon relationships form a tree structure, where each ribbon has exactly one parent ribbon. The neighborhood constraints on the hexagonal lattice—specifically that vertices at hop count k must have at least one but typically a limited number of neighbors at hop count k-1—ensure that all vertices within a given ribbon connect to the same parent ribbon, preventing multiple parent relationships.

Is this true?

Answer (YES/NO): YES